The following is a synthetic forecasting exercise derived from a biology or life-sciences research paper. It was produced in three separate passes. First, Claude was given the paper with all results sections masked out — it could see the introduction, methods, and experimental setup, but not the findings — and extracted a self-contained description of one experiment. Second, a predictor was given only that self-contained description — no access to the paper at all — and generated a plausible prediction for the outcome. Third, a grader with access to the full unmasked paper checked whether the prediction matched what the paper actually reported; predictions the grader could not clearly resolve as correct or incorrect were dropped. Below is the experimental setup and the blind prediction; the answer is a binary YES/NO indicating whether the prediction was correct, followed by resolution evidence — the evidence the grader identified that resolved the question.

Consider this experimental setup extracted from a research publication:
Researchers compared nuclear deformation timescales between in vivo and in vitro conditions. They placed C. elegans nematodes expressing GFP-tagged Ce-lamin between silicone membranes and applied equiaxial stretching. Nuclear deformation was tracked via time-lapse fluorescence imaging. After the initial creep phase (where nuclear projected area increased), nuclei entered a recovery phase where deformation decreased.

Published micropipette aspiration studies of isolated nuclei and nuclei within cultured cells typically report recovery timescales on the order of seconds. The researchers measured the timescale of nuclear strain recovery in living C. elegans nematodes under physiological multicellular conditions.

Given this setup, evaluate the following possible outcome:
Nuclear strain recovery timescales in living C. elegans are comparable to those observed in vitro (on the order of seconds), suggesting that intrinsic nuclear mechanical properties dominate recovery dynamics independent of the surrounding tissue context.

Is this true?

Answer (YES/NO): NO